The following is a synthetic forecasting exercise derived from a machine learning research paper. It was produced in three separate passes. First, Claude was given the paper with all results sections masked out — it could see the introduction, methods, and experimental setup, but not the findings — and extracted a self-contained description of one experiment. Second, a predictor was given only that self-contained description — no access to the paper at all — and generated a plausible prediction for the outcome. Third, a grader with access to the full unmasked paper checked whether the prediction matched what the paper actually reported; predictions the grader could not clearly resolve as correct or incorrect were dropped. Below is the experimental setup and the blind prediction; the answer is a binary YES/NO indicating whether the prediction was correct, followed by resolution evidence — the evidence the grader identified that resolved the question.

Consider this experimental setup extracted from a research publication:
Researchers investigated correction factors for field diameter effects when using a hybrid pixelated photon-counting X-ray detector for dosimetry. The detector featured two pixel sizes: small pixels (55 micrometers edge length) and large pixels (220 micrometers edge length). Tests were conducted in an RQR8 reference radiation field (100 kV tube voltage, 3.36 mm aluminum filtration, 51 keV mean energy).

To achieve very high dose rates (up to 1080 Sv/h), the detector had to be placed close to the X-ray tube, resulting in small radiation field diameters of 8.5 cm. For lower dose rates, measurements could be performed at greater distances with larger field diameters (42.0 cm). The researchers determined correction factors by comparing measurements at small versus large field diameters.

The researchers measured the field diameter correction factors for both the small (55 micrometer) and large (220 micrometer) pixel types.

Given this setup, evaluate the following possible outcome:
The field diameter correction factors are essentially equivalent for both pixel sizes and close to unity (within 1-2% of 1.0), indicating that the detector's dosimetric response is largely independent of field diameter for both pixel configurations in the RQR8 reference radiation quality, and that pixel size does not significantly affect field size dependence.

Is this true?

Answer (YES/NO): NO